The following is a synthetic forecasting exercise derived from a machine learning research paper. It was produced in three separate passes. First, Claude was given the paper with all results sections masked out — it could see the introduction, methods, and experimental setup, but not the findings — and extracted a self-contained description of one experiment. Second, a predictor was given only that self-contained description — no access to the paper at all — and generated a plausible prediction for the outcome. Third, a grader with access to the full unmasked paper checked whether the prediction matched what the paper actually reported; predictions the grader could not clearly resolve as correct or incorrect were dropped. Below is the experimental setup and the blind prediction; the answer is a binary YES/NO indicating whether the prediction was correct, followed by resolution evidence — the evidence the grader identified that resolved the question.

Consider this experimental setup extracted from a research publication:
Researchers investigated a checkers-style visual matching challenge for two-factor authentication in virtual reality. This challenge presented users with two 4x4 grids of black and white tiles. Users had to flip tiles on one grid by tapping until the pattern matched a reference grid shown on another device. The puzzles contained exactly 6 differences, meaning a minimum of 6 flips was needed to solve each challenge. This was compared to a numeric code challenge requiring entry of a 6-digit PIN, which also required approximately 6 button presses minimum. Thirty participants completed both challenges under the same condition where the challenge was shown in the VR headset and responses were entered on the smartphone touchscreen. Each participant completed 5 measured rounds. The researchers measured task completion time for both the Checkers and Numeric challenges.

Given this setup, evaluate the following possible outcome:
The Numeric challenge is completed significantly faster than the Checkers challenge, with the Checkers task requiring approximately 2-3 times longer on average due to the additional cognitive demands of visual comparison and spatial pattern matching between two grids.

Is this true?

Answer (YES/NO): NO